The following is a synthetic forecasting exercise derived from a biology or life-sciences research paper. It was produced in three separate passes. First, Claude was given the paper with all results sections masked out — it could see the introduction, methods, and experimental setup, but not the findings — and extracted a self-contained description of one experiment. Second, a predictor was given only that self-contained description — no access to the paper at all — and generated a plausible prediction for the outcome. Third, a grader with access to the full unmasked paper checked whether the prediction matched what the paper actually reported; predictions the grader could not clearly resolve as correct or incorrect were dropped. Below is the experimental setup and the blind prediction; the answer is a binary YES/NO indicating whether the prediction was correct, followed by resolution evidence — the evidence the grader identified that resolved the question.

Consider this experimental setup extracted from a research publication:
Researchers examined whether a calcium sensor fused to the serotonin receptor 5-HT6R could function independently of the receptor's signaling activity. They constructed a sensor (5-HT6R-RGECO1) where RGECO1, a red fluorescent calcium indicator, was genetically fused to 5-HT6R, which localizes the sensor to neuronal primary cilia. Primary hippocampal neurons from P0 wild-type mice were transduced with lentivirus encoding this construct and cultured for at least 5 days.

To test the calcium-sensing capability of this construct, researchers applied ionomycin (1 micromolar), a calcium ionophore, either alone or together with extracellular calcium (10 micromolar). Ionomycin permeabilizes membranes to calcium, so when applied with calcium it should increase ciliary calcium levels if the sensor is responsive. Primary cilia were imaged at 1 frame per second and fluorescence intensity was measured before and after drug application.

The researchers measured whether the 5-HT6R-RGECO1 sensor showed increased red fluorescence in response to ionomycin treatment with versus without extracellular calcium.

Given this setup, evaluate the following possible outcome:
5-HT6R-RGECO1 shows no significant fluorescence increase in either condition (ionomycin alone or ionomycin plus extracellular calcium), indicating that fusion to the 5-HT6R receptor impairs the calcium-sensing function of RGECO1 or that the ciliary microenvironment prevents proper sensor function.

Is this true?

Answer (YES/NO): NO